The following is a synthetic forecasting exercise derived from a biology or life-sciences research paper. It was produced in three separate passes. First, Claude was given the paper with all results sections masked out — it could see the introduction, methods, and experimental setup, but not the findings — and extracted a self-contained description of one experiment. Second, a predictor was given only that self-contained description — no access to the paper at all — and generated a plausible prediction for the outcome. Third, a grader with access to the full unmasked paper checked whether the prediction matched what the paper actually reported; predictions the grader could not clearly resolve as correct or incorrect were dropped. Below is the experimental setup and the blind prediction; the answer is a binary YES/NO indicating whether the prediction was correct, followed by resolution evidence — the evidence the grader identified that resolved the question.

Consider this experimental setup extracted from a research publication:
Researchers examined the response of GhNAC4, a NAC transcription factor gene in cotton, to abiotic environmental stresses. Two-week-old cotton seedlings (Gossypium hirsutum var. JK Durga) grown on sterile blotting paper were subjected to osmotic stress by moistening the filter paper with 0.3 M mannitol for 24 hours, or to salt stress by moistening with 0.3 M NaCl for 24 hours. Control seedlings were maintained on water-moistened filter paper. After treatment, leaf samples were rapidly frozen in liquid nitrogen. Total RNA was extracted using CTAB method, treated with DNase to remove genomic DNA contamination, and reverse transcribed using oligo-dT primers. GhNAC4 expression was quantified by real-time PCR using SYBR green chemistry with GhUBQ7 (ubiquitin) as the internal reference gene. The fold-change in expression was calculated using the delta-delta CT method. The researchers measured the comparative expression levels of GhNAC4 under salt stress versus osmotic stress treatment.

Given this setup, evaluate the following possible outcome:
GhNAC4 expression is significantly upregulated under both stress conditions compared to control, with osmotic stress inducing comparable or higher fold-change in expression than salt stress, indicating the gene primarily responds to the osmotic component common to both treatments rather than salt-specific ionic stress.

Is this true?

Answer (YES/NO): YES